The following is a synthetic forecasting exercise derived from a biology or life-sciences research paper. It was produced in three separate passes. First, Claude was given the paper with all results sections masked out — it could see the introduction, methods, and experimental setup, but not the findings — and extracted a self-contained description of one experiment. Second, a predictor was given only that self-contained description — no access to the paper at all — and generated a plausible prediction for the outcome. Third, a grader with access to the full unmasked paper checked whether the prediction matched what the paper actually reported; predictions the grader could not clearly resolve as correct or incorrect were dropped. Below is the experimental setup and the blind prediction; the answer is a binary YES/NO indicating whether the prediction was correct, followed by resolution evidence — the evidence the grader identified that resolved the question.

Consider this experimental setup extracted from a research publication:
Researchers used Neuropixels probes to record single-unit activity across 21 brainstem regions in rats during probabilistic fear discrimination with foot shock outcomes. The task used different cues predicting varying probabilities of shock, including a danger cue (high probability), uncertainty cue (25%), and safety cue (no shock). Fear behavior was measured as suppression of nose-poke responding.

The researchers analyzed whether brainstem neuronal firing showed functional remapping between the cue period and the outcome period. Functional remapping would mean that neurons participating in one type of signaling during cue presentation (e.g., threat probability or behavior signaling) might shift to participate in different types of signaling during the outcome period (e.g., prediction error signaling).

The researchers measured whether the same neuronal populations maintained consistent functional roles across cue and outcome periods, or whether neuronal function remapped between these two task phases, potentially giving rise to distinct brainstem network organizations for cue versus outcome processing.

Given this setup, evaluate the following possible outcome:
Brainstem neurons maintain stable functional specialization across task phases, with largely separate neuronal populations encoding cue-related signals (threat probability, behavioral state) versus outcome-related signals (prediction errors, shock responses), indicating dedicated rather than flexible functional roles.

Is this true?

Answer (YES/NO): NO